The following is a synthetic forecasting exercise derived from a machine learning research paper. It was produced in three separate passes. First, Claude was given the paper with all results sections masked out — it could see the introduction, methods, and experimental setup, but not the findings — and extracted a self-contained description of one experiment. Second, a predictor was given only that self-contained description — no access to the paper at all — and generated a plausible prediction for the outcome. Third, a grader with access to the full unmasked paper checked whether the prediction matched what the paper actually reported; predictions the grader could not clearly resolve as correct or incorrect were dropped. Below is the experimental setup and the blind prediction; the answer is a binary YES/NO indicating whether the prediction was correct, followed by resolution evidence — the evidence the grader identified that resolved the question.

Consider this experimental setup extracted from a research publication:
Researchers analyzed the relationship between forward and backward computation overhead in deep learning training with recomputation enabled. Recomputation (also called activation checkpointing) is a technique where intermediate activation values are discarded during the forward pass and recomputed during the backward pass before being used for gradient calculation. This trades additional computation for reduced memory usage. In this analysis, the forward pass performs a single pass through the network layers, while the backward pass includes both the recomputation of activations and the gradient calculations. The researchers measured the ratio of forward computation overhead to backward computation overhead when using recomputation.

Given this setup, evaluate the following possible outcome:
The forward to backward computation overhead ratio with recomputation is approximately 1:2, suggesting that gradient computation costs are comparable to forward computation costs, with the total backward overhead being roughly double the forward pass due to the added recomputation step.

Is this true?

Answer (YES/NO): NO